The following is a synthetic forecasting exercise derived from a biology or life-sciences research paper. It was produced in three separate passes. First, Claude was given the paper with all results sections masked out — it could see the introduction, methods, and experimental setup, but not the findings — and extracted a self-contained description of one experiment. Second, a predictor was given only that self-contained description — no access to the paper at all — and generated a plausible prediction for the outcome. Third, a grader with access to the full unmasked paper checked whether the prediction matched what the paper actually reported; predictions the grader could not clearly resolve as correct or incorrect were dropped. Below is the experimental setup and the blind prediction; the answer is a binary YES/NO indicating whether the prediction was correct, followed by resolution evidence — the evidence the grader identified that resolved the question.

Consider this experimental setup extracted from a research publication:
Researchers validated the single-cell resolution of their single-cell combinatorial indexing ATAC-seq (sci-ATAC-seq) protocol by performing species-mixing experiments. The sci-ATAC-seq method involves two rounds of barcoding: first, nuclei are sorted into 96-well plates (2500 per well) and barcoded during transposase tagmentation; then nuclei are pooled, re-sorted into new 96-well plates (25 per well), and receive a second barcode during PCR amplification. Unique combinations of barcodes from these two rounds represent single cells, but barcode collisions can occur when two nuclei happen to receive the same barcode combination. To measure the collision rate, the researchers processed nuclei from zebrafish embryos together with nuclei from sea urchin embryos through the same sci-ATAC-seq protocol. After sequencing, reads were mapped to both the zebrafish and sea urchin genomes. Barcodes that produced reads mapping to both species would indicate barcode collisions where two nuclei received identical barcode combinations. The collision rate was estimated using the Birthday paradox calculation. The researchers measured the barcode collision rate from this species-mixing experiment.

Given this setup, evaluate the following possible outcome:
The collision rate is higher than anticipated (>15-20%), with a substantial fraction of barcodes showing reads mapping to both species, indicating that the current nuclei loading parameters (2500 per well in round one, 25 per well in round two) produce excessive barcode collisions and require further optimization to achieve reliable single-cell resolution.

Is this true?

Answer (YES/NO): NO